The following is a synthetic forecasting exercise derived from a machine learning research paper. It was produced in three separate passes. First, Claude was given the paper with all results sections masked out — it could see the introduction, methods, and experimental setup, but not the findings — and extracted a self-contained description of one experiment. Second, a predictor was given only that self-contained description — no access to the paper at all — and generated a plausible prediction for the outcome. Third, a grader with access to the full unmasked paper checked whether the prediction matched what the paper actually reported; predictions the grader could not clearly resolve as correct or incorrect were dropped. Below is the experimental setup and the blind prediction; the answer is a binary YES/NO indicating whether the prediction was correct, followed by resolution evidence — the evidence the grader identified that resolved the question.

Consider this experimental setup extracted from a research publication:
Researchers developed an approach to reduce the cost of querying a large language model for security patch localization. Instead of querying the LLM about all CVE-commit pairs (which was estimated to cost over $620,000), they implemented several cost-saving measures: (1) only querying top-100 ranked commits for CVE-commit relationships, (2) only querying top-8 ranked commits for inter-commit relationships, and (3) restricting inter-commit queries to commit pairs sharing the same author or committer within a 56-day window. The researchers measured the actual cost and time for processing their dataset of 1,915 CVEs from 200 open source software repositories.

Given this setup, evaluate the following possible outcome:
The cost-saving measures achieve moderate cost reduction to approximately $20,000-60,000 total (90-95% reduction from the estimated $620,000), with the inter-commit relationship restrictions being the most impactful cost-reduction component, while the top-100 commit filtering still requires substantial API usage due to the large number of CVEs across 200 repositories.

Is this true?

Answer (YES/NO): NO